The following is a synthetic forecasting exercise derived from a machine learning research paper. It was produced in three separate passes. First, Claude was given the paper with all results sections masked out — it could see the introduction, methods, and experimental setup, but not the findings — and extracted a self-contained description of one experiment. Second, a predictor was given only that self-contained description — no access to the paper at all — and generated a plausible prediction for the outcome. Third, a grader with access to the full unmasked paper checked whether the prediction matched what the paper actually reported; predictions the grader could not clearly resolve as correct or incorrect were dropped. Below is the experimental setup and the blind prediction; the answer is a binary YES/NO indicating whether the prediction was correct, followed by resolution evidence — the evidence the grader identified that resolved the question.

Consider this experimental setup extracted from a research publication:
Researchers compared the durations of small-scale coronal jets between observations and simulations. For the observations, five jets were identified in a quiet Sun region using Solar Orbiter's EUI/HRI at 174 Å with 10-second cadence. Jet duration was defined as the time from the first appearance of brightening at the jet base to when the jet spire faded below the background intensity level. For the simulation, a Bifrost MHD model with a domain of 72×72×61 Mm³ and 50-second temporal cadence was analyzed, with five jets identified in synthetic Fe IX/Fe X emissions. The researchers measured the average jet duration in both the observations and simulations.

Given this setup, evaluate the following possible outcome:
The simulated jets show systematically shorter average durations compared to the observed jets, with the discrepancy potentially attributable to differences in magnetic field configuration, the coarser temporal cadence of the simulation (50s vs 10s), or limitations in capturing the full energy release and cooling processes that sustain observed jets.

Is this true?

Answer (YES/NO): NO